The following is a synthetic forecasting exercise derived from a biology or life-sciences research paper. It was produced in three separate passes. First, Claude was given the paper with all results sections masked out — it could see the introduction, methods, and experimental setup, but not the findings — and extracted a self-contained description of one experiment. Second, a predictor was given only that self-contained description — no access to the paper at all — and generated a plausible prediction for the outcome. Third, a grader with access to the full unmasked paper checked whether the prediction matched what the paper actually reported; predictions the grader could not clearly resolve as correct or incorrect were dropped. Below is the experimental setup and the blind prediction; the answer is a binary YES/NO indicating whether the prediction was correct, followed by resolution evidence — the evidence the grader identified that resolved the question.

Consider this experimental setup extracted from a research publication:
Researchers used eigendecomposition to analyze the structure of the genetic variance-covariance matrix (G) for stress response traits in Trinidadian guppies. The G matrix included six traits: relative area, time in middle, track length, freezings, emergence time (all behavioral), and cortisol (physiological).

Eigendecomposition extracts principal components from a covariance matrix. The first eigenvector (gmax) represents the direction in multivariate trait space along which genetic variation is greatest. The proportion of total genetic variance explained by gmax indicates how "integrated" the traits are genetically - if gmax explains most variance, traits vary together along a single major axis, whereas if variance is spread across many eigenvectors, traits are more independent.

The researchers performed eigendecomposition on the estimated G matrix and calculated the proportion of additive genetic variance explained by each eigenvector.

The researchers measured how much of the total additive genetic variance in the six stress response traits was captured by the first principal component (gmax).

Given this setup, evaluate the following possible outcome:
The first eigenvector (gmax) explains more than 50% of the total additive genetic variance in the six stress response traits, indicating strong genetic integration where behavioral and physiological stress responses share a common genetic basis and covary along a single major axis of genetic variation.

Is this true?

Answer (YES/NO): YES